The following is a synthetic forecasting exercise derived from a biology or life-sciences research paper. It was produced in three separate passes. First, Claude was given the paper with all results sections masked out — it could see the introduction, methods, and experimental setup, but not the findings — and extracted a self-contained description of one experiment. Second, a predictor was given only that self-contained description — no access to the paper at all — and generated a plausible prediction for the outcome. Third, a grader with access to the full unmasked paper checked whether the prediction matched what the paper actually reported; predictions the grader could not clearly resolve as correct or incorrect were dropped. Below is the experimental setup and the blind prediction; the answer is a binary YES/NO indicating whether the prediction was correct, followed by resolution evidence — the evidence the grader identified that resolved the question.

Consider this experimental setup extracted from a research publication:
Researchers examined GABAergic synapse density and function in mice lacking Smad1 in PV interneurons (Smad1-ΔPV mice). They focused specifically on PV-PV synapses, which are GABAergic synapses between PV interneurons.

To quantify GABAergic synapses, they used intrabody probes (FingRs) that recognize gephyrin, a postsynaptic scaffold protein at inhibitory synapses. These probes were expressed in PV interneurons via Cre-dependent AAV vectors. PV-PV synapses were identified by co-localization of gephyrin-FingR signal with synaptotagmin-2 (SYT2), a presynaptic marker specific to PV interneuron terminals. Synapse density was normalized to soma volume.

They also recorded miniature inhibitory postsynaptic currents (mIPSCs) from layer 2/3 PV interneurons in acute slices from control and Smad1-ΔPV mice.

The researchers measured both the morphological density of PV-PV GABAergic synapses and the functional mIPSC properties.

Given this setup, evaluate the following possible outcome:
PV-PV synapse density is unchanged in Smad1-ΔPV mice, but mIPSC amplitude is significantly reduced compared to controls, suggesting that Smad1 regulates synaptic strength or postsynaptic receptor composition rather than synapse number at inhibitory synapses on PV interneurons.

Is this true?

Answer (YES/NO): NO